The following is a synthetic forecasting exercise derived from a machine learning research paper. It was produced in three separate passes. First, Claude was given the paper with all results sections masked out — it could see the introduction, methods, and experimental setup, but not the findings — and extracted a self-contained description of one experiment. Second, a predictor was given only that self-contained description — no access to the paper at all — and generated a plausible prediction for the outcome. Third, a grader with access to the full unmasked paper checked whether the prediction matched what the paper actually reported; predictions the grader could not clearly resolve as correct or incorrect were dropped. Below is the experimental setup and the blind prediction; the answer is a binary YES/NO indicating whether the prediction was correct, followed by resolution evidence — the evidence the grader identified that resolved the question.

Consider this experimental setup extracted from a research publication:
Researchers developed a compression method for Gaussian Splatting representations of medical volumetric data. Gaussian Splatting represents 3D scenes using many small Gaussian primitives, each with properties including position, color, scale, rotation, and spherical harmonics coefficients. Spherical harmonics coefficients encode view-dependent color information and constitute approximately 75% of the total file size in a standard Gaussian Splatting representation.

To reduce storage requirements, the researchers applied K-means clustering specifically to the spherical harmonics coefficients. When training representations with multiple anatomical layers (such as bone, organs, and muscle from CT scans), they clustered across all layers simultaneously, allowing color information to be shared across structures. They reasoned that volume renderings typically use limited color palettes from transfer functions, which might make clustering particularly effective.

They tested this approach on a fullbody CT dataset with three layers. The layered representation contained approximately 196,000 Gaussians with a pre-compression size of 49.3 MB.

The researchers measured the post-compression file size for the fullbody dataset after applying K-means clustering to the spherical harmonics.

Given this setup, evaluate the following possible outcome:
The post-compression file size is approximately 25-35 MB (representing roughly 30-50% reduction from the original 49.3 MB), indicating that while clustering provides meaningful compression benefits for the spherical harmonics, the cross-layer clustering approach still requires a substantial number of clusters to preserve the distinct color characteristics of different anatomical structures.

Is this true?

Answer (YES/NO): NO